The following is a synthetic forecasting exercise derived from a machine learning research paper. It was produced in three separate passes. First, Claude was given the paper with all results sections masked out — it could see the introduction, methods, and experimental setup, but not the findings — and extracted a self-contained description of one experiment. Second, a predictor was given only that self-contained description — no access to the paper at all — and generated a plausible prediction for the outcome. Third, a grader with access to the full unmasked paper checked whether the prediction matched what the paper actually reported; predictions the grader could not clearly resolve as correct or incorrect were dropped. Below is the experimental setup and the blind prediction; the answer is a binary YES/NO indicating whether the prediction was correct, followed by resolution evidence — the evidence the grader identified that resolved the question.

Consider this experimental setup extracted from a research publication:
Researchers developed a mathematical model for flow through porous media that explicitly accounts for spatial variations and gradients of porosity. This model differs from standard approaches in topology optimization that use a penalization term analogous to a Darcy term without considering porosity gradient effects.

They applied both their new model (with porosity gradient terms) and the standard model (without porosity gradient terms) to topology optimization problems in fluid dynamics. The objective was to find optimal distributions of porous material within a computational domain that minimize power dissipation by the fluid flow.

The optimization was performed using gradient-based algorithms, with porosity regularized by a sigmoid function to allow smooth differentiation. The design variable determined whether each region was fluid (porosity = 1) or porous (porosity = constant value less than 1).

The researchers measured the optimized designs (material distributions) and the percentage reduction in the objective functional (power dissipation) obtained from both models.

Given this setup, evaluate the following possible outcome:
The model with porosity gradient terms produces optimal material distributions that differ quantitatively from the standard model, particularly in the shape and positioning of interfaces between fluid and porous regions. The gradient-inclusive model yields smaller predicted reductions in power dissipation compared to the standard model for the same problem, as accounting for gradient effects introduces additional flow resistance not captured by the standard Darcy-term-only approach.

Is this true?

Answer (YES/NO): NO